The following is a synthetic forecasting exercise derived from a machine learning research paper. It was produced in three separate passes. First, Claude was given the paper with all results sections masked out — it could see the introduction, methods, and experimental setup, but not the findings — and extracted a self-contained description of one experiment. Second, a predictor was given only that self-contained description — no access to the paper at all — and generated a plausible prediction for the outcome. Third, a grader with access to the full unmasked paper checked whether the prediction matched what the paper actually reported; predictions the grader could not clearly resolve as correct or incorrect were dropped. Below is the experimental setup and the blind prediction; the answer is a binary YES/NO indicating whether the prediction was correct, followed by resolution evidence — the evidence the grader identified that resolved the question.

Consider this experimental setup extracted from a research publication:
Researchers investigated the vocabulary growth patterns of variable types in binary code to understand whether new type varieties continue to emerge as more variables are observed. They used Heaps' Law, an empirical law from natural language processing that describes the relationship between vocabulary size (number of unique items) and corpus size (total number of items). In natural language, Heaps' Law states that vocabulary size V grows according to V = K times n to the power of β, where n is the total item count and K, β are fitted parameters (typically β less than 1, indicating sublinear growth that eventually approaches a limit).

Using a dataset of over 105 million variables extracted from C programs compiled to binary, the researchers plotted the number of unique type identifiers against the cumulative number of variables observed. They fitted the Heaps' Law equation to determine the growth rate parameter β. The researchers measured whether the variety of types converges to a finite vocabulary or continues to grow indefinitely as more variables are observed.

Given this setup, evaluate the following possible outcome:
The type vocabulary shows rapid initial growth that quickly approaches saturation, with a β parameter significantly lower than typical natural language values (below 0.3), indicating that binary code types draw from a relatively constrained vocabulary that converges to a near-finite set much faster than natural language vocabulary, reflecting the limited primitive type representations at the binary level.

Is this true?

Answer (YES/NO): NO